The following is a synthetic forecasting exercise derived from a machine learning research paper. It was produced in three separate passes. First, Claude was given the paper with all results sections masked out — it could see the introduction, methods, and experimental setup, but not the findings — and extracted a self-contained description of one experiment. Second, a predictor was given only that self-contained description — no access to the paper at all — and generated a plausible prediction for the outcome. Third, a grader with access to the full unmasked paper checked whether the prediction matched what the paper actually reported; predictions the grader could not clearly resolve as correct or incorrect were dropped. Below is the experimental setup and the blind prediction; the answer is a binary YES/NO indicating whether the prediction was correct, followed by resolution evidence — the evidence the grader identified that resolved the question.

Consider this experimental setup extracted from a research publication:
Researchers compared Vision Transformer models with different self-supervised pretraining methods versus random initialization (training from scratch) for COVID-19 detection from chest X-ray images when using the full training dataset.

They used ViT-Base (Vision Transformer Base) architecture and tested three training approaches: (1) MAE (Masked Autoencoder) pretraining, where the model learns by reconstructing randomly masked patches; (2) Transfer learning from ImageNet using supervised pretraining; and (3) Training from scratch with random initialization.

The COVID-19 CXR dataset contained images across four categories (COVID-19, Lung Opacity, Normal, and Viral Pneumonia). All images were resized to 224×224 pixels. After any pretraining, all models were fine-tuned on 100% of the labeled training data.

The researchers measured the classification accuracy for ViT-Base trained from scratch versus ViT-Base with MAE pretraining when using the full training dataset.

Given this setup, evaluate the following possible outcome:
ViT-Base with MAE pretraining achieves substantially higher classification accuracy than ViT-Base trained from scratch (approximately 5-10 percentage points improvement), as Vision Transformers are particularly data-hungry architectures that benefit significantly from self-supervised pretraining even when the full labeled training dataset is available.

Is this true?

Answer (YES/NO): NO